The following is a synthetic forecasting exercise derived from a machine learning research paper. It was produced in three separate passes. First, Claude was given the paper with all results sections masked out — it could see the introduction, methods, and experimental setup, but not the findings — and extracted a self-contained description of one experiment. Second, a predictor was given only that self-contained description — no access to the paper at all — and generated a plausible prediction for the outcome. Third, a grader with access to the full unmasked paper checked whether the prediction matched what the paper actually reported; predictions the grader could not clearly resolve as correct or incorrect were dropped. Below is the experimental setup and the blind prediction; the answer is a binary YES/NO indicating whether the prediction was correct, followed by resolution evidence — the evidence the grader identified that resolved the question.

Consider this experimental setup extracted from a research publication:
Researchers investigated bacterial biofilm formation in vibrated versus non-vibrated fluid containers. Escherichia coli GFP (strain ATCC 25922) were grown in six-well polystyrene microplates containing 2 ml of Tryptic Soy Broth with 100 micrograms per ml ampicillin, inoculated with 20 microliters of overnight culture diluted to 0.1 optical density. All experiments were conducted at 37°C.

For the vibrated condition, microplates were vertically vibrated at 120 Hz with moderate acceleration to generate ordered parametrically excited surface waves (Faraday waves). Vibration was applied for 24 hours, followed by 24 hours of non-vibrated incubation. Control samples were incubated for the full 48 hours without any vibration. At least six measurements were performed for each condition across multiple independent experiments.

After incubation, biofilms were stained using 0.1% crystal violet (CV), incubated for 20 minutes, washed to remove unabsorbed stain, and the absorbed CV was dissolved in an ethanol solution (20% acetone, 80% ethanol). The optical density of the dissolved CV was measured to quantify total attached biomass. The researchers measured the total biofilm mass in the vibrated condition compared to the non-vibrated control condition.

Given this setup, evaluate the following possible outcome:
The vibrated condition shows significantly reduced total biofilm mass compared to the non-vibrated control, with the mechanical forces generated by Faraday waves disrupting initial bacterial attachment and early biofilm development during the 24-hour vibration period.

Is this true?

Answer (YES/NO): NO